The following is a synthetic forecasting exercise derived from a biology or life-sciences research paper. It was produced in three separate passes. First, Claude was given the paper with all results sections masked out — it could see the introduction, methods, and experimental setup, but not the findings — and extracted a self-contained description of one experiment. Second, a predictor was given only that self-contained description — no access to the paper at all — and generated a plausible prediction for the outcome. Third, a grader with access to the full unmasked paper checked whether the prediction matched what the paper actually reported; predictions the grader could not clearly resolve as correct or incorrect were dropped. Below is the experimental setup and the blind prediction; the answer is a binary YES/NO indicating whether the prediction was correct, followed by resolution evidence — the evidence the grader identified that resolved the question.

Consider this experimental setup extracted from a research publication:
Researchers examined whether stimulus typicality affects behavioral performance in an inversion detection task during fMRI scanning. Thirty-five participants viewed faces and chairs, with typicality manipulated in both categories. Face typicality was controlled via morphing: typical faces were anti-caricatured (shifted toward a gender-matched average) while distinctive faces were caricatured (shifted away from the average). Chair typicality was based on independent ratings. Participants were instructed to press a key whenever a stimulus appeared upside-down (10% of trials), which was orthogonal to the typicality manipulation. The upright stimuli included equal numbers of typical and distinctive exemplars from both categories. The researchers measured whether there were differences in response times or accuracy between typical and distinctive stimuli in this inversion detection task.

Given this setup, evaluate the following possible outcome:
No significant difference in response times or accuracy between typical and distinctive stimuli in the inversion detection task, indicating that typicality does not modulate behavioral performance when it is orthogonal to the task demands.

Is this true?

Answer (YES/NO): YES